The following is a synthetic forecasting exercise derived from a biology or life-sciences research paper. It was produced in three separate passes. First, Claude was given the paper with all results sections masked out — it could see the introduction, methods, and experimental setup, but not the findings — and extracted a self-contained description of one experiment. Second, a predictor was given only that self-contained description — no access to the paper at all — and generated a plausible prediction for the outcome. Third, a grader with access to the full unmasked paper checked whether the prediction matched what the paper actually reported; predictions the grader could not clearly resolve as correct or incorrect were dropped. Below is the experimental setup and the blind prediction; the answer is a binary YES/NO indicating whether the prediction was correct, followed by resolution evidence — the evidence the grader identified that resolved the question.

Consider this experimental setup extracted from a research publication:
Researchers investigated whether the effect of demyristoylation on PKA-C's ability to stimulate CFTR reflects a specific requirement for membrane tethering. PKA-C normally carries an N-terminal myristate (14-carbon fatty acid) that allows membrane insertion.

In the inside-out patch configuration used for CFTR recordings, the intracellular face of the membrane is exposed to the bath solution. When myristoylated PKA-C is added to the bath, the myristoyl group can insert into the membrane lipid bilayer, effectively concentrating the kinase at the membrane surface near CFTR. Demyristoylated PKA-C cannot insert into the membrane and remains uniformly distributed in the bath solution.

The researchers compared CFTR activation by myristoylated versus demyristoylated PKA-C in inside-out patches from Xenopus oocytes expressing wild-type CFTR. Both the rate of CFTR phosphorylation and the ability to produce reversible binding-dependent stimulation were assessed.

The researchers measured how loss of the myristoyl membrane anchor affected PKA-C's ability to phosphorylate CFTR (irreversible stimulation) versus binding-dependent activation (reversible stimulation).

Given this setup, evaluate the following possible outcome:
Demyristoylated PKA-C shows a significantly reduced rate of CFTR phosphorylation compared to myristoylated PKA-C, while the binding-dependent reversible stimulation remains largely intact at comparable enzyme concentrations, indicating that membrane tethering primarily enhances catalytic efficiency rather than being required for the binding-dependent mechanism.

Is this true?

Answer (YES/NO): NO